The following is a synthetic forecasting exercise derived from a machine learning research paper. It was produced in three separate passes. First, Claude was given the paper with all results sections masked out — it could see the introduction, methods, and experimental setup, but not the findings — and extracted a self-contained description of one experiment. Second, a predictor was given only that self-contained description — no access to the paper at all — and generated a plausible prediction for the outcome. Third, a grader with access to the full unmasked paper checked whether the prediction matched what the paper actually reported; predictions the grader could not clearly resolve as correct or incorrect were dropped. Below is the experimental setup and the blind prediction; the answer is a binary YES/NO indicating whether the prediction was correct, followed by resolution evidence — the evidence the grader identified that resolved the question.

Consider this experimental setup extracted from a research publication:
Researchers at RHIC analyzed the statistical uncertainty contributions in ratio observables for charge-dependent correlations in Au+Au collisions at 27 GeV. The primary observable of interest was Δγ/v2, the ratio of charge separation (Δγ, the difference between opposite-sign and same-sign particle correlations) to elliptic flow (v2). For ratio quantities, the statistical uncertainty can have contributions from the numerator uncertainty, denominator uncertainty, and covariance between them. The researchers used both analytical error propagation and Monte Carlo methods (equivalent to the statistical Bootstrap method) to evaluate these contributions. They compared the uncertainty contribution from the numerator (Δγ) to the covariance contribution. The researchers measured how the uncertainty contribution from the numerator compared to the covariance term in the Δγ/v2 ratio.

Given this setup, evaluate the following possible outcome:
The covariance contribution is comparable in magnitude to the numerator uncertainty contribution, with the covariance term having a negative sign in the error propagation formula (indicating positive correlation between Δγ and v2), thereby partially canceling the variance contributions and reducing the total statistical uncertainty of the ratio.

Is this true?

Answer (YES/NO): NO